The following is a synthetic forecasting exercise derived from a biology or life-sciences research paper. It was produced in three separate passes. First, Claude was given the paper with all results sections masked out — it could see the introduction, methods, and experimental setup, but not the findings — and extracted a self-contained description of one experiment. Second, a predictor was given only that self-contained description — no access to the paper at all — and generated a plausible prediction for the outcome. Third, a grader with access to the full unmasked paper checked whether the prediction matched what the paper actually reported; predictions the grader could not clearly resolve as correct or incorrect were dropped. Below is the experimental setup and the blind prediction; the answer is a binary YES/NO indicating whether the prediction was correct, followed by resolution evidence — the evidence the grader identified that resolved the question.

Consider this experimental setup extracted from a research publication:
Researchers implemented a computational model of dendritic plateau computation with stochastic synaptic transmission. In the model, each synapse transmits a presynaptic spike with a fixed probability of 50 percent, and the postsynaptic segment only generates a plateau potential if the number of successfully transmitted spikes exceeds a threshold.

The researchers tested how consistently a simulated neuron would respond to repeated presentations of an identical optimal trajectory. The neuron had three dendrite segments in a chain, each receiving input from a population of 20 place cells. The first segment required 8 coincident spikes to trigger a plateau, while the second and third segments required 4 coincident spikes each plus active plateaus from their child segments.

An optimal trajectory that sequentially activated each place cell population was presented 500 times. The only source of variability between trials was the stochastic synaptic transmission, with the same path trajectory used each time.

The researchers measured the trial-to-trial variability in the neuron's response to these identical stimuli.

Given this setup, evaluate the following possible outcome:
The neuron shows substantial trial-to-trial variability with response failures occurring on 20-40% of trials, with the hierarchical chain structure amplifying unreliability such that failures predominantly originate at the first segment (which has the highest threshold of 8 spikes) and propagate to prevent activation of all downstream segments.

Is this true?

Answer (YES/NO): NO